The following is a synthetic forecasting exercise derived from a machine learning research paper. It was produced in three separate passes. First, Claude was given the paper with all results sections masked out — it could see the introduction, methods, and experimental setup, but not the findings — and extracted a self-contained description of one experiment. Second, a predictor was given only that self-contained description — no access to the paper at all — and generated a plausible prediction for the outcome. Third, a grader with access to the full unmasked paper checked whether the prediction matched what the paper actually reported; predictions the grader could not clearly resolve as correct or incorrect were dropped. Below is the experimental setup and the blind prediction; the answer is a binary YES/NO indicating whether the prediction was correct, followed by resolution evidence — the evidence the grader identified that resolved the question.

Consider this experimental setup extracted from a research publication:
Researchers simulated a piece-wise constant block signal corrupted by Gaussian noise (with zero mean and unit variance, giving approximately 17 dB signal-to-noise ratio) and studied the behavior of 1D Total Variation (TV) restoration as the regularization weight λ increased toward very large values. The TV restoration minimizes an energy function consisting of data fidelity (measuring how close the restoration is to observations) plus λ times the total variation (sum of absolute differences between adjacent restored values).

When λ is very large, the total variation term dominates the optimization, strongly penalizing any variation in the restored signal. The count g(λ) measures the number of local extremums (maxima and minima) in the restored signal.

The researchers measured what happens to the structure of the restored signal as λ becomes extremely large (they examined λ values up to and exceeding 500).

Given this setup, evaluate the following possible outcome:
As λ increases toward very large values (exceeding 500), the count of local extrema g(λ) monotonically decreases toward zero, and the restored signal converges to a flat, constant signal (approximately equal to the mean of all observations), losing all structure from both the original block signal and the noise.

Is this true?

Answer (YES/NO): NO